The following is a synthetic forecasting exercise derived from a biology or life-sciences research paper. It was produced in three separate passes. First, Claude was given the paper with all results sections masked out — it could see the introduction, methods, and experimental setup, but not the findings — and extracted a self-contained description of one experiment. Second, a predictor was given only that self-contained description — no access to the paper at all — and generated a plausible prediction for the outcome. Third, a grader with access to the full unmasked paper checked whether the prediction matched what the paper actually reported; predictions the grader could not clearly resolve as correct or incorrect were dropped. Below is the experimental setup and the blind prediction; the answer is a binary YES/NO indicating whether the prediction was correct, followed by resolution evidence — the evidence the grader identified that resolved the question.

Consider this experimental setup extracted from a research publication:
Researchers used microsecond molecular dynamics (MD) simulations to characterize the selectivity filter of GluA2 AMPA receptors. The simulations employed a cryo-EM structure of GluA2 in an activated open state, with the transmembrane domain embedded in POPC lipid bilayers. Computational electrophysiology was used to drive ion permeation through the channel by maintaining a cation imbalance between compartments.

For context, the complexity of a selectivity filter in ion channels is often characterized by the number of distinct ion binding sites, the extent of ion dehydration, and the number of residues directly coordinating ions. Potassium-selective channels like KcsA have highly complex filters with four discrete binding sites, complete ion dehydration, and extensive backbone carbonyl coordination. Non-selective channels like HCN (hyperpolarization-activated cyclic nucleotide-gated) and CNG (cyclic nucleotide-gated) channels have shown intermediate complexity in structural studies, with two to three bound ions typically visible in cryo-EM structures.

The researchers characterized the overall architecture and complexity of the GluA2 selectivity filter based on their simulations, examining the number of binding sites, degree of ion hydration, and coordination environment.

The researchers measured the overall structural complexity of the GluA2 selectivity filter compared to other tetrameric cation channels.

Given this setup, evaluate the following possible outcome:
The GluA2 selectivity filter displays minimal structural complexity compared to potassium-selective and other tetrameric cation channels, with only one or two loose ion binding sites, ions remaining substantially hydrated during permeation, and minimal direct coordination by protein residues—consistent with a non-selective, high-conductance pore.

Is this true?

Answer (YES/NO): YES